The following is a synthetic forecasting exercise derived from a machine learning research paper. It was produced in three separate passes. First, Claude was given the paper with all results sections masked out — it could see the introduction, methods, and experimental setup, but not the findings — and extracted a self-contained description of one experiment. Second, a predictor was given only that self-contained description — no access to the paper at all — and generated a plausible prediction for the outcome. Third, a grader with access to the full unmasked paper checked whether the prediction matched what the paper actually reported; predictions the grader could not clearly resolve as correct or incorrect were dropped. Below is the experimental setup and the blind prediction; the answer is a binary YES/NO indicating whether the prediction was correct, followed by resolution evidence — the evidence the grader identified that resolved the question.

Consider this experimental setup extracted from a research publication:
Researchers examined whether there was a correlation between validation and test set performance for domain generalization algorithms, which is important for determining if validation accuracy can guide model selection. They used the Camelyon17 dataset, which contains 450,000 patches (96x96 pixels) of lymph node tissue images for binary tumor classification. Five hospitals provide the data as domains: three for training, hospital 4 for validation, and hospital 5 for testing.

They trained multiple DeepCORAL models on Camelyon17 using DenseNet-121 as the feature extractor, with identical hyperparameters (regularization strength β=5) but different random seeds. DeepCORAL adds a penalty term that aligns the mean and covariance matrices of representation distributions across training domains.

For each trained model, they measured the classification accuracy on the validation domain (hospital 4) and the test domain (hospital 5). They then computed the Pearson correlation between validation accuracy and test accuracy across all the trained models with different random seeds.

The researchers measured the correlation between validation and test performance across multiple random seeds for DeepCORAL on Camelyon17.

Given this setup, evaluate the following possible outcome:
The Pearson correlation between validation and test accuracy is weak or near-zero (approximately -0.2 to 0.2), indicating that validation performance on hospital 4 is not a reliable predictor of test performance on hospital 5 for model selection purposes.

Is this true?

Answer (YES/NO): YES